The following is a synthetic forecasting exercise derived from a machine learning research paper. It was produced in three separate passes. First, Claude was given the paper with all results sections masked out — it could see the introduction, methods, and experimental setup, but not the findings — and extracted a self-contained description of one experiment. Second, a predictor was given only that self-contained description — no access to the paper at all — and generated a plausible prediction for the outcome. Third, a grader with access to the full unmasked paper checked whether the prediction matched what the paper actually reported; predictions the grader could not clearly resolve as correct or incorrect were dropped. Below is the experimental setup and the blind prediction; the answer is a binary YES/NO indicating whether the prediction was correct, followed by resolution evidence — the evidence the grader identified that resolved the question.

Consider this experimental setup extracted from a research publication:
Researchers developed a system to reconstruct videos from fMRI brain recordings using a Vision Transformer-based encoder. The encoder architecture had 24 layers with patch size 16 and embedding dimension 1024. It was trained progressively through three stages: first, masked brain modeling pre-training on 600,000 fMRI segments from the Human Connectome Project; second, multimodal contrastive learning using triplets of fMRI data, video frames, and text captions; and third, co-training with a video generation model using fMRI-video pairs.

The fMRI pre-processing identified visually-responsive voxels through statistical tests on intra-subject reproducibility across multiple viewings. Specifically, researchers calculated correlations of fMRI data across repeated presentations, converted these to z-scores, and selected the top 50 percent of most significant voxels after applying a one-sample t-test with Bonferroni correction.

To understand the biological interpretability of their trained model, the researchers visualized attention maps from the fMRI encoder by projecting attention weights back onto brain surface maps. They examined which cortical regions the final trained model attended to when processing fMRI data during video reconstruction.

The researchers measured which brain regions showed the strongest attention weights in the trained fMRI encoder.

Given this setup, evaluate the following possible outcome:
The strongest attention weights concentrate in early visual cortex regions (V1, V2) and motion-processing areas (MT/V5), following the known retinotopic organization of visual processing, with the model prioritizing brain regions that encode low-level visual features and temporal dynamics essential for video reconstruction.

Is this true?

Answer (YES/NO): NO